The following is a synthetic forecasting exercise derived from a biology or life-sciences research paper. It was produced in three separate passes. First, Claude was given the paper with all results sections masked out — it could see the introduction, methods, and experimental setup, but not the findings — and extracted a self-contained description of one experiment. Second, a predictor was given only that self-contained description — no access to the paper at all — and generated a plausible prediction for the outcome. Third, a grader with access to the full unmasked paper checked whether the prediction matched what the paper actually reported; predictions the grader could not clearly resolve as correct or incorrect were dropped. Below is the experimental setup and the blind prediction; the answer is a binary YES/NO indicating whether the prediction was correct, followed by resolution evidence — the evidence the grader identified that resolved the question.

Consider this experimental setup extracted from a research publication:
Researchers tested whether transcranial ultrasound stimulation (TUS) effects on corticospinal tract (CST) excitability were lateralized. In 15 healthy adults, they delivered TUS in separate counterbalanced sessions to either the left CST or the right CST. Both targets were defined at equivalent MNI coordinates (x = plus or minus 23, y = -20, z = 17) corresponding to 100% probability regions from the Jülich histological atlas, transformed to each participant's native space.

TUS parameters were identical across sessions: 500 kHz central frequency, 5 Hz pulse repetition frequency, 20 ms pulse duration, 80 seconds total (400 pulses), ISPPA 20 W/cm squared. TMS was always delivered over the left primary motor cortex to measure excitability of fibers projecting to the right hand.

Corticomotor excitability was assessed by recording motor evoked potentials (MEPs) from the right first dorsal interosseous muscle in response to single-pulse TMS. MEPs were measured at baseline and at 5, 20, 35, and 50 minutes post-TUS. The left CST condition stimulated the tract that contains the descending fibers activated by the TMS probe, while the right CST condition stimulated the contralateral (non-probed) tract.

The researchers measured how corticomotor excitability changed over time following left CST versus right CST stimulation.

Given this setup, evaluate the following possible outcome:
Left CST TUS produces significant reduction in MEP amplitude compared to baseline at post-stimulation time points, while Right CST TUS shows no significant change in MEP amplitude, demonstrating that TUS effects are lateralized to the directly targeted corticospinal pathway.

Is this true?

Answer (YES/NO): NO